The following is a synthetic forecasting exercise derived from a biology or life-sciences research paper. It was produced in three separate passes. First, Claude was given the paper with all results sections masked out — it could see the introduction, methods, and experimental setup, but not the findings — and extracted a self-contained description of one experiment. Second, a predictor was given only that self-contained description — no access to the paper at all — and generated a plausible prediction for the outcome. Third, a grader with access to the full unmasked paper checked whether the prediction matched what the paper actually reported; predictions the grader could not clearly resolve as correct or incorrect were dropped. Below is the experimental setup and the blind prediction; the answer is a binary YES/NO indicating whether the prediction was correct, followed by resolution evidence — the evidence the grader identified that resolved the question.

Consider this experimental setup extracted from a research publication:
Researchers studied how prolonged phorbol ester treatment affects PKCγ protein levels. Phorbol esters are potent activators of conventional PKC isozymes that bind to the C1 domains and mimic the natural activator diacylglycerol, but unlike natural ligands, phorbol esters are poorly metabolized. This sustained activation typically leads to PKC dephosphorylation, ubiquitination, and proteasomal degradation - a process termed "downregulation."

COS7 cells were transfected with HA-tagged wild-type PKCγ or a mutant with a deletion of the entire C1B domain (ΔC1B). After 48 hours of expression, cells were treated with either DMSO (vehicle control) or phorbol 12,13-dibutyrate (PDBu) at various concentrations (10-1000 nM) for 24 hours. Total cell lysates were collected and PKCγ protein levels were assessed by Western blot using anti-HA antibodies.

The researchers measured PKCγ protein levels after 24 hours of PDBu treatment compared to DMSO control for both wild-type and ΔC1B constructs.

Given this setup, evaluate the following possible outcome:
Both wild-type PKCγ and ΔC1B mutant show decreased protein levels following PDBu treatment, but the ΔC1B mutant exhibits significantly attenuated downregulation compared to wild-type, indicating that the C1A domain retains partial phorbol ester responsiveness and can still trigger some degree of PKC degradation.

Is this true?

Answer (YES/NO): NO